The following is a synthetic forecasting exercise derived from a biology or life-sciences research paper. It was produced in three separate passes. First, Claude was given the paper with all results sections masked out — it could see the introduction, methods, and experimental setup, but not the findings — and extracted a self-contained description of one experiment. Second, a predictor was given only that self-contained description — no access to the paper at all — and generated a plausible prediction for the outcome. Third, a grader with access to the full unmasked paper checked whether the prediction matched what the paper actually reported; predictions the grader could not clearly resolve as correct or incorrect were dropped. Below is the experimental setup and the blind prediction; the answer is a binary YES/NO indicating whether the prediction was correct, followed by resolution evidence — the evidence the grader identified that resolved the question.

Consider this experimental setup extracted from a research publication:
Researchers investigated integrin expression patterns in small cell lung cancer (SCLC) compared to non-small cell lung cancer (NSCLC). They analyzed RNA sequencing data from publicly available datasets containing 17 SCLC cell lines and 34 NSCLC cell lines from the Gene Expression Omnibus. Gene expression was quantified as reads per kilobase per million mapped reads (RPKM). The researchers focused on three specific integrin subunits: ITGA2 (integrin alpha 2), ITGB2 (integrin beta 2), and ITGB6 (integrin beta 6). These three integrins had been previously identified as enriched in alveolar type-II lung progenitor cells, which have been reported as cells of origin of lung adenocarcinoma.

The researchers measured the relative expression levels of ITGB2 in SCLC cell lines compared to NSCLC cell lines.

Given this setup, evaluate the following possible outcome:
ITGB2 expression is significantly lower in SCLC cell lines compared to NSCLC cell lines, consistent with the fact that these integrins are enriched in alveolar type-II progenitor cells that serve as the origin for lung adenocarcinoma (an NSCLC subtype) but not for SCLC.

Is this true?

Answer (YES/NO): NO